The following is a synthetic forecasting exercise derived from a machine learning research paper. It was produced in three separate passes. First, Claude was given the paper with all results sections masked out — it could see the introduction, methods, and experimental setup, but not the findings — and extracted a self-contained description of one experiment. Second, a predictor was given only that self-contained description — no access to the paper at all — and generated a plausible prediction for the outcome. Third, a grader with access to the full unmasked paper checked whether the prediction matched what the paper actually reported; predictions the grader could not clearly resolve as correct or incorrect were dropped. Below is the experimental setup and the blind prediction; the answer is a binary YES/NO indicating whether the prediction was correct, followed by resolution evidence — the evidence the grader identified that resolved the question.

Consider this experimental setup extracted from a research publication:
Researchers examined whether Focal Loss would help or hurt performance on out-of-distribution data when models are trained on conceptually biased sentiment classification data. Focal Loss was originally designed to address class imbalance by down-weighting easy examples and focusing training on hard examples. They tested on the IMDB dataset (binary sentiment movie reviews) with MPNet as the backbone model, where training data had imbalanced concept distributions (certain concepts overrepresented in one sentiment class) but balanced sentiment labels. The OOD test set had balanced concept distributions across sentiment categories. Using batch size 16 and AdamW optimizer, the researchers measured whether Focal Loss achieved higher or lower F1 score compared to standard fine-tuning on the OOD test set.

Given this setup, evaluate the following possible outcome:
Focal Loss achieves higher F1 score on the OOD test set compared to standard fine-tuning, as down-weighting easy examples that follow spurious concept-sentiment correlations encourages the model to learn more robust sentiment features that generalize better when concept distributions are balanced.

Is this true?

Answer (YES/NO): NO